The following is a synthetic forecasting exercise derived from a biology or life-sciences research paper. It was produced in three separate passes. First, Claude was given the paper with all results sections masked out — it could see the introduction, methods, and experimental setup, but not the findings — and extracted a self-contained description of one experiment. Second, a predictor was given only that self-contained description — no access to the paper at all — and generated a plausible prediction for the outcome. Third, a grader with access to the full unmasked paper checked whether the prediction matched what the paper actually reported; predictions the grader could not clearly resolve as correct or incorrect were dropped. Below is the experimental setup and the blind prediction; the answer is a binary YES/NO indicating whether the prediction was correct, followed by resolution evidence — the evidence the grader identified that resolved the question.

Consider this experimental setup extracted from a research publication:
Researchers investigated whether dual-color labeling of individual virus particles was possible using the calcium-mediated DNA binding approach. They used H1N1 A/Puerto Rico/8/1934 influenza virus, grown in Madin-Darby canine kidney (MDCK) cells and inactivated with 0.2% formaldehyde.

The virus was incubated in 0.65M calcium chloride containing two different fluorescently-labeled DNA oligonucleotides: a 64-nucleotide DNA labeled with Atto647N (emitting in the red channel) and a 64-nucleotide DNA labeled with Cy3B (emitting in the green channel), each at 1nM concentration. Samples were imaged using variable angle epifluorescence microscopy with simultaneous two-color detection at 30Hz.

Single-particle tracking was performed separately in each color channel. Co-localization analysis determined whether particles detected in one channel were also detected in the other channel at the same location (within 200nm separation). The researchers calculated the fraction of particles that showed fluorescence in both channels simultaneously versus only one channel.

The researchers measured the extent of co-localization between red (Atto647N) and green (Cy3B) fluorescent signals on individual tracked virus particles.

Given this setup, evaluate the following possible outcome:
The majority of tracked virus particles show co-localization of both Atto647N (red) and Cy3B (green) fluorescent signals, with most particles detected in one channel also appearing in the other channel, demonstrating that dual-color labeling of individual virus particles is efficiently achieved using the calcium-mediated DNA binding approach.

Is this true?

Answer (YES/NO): YES